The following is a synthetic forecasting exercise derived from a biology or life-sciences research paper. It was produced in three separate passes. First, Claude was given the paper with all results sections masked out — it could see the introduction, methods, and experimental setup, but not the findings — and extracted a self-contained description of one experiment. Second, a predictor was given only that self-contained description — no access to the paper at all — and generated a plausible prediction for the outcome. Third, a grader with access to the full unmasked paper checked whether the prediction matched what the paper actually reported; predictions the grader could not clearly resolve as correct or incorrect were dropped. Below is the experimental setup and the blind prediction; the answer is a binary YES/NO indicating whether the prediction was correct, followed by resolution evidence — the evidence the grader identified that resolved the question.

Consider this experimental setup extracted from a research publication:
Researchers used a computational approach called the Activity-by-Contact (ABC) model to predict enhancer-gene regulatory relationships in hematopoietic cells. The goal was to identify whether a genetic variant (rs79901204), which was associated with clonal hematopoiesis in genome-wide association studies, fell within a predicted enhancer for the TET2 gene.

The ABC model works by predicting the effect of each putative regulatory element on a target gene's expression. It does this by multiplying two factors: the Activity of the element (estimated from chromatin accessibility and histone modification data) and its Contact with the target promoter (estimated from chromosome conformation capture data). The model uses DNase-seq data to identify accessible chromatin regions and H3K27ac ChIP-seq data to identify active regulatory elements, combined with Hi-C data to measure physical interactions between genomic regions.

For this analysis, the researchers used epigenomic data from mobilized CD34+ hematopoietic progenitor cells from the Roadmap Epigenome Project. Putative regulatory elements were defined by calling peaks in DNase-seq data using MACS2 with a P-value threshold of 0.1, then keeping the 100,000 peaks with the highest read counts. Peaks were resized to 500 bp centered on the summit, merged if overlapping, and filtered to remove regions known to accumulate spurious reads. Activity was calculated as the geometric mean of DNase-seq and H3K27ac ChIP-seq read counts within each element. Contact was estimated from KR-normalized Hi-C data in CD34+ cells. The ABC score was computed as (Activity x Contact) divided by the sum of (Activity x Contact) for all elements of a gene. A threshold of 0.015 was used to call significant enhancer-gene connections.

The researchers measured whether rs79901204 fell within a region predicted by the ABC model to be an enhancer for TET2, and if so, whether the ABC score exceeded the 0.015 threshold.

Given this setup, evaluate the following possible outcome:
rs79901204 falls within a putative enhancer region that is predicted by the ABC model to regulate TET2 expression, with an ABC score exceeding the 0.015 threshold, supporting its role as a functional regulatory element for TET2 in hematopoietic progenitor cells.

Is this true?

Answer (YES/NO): YES